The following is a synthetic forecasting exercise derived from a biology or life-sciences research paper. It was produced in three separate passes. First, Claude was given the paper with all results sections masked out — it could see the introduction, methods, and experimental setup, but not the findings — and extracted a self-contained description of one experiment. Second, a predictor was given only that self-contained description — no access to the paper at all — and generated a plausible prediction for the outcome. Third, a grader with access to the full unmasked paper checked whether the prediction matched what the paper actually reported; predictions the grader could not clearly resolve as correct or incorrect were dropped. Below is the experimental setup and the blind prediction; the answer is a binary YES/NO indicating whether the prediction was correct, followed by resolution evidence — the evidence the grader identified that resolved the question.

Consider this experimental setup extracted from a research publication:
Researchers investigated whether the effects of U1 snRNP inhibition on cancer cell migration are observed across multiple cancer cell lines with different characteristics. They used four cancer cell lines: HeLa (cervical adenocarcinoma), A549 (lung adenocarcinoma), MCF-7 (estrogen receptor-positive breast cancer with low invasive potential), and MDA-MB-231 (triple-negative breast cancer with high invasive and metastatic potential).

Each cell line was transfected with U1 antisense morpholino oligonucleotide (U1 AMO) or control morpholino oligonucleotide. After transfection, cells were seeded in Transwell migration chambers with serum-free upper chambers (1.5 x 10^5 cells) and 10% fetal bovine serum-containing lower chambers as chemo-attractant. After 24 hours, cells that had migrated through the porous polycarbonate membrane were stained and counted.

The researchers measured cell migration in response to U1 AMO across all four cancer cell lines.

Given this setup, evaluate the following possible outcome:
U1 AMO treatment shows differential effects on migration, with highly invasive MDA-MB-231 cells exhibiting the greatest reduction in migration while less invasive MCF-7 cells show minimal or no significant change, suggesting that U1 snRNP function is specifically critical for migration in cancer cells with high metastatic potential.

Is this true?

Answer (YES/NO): NO